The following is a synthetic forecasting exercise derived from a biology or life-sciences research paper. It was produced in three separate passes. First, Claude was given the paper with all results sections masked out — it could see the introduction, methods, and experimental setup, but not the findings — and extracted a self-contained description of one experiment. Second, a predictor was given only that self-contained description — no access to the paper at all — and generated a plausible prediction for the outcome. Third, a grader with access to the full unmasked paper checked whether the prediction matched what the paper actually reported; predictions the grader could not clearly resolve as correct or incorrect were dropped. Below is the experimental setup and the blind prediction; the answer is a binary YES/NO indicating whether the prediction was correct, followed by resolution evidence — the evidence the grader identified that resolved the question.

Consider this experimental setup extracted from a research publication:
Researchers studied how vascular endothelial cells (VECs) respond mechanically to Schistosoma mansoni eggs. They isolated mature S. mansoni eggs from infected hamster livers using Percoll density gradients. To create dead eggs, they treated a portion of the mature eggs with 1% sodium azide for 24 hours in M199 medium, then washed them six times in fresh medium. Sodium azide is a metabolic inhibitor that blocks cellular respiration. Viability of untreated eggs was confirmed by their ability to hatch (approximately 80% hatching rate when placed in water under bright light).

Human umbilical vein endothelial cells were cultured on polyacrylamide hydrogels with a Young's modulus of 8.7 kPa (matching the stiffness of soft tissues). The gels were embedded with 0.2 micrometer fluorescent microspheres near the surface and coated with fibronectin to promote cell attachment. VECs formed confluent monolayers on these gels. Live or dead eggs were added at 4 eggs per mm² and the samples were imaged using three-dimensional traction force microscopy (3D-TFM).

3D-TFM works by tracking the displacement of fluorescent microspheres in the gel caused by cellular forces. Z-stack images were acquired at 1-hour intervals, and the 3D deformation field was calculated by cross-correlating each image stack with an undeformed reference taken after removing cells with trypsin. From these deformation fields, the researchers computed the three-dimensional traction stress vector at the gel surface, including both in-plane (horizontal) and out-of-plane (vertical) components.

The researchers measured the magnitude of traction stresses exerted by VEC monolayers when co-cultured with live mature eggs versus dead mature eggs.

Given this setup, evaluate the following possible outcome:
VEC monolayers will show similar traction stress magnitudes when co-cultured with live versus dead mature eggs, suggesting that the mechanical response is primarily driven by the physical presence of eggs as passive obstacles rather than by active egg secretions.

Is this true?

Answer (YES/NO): NO